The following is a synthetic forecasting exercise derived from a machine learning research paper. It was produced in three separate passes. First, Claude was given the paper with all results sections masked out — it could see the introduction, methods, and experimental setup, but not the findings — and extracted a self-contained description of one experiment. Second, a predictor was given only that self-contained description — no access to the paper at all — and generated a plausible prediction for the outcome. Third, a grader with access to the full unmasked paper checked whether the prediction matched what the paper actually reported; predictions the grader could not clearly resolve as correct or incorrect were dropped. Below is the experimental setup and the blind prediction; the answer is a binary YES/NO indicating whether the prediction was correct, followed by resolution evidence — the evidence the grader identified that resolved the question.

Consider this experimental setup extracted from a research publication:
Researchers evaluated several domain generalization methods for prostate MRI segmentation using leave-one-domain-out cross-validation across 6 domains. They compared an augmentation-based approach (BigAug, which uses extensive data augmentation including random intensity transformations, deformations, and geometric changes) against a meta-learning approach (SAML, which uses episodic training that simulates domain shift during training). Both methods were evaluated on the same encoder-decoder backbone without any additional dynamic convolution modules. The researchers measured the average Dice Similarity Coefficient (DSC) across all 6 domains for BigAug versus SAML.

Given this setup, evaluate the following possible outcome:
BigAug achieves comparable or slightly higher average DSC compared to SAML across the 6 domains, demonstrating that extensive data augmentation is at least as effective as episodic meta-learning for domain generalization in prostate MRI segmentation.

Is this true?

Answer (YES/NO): NO